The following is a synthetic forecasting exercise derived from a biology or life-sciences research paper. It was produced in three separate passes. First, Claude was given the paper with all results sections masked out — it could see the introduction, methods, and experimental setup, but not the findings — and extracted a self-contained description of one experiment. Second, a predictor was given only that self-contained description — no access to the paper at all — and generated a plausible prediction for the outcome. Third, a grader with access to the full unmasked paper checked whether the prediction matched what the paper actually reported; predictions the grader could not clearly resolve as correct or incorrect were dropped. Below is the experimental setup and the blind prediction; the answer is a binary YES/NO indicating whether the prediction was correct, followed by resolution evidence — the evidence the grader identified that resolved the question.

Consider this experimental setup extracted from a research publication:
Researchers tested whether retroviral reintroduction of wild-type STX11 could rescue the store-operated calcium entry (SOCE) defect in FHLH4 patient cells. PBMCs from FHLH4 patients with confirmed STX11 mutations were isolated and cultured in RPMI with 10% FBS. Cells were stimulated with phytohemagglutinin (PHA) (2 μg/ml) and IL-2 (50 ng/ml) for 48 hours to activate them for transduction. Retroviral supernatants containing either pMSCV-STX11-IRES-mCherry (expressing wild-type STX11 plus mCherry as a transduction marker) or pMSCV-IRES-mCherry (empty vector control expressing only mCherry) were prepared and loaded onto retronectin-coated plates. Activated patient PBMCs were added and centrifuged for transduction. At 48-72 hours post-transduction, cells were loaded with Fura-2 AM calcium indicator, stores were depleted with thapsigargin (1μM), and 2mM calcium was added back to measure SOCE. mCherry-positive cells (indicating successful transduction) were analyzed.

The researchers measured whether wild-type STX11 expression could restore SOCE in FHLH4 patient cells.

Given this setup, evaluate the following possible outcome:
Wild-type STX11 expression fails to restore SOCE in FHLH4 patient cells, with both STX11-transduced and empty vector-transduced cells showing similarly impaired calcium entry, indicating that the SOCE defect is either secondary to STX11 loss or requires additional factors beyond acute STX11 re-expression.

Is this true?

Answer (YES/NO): NO